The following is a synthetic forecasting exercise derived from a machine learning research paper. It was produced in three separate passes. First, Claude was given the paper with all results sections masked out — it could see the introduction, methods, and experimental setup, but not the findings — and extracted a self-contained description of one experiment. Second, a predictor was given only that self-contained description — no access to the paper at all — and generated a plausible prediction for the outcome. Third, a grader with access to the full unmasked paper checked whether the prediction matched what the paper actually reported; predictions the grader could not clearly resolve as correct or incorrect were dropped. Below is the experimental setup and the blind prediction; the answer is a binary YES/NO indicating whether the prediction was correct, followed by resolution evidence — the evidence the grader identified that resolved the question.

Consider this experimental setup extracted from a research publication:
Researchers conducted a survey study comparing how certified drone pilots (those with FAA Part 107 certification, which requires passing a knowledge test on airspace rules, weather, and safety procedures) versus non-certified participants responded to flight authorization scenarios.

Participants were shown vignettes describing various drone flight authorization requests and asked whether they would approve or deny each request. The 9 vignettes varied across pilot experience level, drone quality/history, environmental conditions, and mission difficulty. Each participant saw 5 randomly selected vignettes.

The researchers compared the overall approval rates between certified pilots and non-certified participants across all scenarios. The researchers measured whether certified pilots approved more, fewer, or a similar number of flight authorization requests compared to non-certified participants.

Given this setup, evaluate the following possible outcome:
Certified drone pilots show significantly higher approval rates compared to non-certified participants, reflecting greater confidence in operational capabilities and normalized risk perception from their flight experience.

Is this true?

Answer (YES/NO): NO